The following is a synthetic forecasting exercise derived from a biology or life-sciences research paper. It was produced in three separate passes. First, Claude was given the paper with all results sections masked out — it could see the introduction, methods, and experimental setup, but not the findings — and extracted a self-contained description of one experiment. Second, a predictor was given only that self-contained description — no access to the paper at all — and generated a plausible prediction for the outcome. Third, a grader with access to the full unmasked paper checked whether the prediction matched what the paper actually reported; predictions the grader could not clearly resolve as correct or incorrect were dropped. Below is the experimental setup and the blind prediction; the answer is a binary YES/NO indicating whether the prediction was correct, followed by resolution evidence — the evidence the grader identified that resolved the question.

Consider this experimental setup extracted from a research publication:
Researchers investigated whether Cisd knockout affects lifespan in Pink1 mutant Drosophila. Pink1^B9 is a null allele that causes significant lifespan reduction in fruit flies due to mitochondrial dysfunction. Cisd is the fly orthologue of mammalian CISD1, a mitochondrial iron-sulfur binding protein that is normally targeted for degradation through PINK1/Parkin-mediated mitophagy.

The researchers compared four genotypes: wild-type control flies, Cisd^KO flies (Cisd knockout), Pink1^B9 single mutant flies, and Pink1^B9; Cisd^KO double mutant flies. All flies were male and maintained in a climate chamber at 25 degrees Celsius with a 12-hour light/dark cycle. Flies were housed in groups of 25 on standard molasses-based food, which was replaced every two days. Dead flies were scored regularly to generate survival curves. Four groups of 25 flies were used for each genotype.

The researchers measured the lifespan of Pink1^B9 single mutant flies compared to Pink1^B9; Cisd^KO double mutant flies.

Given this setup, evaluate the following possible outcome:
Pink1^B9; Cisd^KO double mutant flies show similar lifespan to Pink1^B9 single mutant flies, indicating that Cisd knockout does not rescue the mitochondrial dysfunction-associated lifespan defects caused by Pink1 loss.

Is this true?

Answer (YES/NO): NO